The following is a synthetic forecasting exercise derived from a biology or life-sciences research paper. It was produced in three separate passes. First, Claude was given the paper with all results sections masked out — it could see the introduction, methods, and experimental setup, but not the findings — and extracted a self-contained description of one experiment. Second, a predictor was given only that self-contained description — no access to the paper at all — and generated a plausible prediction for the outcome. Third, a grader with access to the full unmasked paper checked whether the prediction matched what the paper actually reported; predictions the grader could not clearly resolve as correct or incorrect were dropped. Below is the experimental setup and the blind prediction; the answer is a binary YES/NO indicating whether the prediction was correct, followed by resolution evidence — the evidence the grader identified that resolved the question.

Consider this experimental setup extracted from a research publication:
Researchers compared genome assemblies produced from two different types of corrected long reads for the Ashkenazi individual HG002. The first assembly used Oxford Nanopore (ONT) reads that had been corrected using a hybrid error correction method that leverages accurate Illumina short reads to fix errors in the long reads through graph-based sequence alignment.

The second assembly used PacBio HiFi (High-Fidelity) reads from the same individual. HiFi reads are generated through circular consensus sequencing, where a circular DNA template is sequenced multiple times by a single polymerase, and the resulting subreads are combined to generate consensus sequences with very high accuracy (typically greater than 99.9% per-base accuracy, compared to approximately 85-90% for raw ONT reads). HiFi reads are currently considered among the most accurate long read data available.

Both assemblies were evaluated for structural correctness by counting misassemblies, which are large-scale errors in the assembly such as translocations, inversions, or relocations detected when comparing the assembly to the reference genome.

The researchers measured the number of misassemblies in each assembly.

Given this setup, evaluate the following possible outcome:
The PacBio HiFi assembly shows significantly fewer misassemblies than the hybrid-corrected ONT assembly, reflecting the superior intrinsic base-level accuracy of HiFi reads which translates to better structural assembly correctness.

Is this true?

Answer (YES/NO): NO